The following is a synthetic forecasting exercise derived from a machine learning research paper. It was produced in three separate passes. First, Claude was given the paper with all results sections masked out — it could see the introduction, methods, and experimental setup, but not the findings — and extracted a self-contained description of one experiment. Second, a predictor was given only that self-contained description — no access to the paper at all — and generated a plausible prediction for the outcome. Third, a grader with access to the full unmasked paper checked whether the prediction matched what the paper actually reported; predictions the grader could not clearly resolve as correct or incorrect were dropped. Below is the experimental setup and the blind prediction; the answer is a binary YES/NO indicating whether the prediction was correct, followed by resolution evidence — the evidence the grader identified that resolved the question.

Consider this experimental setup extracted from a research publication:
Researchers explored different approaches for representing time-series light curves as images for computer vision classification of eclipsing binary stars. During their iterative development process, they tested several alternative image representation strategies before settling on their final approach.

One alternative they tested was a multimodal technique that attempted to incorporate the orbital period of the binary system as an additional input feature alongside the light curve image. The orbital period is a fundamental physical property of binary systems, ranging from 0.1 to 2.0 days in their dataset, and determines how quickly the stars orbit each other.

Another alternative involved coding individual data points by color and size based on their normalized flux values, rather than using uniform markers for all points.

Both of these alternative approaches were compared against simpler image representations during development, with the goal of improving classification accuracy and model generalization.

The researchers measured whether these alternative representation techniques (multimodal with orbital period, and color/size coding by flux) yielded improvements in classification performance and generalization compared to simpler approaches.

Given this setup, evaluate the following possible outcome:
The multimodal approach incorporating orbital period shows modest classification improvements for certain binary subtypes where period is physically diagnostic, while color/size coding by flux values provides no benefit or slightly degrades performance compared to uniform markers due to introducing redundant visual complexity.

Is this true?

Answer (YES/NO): NO